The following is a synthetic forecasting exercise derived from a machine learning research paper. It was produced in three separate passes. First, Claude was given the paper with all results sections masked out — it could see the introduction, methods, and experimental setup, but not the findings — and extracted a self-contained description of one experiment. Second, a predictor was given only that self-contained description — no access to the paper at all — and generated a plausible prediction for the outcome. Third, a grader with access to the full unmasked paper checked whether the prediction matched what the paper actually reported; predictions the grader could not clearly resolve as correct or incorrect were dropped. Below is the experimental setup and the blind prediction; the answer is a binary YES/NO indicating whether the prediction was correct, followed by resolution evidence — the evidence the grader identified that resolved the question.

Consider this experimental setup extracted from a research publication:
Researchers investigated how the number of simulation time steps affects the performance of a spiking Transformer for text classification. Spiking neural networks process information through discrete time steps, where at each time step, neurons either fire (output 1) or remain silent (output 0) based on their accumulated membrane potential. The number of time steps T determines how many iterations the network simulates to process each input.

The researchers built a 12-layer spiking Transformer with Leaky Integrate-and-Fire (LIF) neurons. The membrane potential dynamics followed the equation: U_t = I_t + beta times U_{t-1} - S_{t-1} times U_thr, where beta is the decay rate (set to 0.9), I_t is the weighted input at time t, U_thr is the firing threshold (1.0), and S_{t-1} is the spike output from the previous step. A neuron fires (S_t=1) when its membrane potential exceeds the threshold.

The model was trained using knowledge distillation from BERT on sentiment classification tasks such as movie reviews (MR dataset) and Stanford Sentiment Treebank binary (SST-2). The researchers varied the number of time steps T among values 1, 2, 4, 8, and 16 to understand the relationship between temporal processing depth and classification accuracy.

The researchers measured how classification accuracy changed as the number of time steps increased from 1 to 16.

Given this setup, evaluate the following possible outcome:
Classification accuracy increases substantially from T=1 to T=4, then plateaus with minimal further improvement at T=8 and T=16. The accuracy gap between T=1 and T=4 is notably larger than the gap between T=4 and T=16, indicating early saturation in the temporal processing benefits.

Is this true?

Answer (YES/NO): NO